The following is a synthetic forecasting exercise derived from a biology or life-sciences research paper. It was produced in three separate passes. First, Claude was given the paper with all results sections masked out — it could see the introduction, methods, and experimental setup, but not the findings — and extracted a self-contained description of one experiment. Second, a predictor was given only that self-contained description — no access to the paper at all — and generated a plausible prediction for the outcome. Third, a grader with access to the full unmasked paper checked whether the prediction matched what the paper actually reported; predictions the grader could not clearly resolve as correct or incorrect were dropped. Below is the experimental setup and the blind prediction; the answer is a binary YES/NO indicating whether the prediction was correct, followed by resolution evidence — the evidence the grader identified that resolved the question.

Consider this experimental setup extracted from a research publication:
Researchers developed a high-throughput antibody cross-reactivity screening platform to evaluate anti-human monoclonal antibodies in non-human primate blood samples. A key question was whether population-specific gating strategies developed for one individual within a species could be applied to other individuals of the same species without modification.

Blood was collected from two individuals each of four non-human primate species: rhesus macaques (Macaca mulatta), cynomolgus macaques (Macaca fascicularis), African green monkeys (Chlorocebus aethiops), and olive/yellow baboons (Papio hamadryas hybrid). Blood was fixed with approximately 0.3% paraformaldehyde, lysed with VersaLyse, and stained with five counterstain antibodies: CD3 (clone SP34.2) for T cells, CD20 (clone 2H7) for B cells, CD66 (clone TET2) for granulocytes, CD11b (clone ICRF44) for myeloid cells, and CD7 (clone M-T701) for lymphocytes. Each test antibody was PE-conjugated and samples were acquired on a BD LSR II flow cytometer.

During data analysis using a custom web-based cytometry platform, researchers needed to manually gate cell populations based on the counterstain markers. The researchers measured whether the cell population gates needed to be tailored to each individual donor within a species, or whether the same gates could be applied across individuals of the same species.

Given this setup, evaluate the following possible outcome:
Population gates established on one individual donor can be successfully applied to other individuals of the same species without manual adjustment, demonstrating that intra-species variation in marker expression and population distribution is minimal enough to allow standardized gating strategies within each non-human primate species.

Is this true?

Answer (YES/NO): YES